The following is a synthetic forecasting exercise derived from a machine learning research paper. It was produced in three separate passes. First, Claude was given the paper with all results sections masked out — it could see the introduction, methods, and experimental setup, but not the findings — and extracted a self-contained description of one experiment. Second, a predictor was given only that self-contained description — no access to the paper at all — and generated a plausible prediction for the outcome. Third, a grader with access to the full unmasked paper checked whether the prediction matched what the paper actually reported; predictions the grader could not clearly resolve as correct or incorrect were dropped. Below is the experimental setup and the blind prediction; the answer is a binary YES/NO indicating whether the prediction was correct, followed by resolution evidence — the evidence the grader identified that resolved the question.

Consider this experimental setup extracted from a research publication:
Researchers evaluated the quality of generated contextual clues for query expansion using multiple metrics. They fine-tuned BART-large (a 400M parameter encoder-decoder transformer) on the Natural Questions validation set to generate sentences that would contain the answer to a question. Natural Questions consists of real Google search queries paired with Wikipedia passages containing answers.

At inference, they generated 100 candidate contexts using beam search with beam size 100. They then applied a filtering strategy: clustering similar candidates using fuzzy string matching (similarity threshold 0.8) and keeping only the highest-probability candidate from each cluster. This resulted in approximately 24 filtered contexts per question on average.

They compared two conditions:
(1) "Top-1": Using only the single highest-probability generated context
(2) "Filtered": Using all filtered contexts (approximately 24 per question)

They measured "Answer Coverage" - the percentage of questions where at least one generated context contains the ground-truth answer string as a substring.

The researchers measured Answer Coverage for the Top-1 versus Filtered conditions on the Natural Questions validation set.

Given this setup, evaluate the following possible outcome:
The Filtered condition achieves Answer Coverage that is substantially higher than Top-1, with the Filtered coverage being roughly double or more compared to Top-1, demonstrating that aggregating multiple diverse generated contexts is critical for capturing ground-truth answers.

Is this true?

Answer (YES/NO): NO